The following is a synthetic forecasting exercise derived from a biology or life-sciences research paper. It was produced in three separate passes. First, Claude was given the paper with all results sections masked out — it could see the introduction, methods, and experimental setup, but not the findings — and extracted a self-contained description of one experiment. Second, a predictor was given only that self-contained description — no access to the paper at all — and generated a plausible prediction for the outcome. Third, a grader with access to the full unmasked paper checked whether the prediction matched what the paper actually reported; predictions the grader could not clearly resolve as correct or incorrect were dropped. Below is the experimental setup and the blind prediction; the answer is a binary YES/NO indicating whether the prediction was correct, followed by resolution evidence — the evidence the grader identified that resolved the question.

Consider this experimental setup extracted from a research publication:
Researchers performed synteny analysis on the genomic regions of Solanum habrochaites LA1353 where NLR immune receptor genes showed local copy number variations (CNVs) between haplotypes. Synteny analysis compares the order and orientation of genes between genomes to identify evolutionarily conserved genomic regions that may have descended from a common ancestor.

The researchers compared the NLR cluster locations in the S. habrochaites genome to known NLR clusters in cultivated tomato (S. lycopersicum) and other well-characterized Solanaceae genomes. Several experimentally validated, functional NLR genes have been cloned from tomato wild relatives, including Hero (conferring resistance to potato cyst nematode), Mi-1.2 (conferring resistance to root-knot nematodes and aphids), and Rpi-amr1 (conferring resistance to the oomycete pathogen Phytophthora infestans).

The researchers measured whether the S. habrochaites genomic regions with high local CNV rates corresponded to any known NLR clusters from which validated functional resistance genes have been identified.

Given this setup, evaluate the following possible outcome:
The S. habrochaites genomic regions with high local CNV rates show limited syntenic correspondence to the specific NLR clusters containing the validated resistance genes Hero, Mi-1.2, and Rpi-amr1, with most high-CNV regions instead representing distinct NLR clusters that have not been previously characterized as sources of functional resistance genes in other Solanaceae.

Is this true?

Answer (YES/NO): NO